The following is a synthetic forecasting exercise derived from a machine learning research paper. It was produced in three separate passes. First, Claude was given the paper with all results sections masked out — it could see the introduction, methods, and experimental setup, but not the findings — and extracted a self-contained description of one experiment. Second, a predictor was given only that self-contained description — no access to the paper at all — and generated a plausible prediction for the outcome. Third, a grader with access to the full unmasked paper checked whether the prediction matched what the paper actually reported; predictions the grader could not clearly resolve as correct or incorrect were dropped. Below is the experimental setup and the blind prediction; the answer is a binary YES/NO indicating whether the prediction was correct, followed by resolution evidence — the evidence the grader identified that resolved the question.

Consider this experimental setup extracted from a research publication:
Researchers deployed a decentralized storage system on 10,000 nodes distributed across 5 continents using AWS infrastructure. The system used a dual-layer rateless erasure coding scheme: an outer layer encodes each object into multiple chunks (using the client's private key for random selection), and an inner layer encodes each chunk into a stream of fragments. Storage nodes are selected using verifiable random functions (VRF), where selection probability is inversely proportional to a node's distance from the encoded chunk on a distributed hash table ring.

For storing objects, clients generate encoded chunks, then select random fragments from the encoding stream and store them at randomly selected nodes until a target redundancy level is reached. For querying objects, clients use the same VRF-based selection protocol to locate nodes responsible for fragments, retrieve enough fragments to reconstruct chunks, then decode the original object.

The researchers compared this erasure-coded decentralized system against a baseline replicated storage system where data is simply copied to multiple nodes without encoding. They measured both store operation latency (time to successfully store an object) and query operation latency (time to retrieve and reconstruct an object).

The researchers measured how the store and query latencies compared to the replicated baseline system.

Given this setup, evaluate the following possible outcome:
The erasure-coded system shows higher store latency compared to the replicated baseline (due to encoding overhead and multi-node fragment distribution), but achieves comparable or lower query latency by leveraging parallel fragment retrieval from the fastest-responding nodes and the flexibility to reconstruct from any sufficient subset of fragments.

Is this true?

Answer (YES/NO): YES